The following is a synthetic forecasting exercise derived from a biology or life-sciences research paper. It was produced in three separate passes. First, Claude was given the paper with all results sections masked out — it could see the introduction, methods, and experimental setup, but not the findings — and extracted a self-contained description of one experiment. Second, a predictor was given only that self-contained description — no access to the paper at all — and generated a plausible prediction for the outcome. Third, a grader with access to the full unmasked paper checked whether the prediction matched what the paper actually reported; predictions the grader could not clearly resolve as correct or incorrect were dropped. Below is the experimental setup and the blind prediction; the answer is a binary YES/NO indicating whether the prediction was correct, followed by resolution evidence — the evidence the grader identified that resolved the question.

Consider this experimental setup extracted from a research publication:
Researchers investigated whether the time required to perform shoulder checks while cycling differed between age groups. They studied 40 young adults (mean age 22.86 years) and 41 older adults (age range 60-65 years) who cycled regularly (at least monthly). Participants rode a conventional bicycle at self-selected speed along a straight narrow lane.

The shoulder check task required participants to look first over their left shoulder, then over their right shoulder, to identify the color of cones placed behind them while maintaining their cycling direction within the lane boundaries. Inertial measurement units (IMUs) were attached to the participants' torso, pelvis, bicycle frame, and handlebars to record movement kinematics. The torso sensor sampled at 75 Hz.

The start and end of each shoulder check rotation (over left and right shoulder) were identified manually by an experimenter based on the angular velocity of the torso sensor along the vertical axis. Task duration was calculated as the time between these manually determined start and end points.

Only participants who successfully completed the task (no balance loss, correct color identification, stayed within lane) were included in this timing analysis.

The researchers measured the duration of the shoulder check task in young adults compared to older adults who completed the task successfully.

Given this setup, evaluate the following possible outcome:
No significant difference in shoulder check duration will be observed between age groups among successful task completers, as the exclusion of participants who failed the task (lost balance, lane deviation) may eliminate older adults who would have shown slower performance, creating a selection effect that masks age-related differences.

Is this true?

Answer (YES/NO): NO